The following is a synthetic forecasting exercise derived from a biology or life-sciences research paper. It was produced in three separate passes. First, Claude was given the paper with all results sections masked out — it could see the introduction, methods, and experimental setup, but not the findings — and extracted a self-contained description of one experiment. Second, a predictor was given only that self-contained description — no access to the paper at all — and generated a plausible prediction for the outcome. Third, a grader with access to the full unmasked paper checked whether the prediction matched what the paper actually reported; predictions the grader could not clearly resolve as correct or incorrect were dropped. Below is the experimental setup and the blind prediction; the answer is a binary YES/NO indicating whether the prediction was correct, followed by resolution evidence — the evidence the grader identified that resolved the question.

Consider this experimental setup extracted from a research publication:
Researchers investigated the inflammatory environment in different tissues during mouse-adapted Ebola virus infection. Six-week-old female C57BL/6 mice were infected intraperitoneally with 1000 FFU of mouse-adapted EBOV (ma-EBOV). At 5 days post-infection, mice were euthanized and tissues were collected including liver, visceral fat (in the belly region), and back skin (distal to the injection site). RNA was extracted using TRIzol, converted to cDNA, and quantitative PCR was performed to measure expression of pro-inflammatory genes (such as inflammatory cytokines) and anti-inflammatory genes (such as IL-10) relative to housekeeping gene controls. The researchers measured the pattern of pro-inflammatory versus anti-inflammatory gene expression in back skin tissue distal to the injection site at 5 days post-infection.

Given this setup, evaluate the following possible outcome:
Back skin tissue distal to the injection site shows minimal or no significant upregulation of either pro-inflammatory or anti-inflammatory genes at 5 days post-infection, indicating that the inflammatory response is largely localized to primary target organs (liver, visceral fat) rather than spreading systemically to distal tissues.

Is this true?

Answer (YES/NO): YES